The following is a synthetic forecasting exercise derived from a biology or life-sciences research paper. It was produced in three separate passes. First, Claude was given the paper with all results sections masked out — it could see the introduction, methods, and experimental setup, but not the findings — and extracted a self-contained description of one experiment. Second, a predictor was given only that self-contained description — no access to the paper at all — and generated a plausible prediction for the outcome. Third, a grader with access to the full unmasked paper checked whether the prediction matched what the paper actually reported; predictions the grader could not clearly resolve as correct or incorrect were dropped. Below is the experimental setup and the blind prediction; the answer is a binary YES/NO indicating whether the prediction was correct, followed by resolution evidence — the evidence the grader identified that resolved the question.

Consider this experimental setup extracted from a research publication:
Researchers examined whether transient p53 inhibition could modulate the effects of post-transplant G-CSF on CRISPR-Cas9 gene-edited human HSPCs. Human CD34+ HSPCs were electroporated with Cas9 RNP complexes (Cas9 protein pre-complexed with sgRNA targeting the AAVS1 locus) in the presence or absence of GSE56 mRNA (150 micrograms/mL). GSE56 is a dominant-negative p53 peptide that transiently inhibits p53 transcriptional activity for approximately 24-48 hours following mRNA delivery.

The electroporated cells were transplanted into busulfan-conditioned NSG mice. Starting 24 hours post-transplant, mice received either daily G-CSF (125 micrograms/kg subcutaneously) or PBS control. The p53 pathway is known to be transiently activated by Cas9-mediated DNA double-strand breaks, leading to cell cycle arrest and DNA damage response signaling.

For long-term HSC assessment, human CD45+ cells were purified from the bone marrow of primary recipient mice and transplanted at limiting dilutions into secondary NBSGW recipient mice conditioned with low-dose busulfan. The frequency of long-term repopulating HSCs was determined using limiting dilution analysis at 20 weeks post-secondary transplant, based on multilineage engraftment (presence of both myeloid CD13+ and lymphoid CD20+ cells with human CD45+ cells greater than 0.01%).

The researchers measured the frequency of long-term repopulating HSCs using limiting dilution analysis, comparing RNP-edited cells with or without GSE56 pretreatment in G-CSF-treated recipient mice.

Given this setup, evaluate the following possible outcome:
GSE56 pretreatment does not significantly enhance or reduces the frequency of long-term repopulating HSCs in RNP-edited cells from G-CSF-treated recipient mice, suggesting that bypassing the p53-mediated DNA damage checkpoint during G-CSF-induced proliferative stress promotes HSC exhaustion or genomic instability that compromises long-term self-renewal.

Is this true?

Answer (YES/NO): NO